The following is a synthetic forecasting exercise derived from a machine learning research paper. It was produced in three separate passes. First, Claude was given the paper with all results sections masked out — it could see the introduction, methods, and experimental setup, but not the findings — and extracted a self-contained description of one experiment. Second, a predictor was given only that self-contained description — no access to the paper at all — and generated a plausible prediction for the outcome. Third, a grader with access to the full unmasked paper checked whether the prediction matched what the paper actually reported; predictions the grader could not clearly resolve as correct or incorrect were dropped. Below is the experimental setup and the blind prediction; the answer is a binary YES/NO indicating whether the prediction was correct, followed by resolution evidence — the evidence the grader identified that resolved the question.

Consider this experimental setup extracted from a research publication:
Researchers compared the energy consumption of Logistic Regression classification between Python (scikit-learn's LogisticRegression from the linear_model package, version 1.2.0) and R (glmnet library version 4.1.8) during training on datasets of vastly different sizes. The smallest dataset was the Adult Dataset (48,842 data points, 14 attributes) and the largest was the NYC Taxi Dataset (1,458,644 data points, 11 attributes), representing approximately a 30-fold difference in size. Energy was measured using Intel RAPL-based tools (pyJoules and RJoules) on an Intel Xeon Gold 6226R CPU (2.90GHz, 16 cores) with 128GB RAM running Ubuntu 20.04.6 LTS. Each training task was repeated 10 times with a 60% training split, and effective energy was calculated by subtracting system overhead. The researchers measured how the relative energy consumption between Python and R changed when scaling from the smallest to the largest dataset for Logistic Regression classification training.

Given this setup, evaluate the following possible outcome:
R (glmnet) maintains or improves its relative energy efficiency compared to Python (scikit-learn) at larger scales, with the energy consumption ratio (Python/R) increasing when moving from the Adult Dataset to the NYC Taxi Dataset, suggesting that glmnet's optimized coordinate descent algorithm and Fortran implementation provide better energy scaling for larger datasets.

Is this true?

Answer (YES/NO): NO